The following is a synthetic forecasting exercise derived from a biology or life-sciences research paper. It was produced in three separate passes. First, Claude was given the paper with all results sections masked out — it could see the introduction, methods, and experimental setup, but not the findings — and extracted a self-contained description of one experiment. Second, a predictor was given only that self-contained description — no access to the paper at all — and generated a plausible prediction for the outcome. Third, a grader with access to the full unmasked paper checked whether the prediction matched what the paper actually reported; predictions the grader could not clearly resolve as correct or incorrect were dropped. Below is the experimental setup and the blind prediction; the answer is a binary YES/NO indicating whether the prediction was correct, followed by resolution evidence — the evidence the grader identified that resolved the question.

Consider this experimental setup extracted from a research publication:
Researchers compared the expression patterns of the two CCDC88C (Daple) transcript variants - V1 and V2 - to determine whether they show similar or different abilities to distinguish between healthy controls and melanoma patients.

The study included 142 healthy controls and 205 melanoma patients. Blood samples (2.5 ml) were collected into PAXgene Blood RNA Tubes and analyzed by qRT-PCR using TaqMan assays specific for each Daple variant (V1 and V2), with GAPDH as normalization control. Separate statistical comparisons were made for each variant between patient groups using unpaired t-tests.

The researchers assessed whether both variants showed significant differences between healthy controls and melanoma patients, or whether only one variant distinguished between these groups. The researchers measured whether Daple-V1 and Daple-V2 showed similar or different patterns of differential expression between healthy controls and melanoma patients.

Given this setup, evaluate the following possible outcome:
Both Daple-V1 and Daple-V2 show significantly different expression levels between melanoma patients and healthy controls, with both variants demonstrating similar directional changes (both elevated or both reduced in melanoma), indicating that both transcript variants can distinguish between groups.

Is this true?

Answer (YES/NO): NO